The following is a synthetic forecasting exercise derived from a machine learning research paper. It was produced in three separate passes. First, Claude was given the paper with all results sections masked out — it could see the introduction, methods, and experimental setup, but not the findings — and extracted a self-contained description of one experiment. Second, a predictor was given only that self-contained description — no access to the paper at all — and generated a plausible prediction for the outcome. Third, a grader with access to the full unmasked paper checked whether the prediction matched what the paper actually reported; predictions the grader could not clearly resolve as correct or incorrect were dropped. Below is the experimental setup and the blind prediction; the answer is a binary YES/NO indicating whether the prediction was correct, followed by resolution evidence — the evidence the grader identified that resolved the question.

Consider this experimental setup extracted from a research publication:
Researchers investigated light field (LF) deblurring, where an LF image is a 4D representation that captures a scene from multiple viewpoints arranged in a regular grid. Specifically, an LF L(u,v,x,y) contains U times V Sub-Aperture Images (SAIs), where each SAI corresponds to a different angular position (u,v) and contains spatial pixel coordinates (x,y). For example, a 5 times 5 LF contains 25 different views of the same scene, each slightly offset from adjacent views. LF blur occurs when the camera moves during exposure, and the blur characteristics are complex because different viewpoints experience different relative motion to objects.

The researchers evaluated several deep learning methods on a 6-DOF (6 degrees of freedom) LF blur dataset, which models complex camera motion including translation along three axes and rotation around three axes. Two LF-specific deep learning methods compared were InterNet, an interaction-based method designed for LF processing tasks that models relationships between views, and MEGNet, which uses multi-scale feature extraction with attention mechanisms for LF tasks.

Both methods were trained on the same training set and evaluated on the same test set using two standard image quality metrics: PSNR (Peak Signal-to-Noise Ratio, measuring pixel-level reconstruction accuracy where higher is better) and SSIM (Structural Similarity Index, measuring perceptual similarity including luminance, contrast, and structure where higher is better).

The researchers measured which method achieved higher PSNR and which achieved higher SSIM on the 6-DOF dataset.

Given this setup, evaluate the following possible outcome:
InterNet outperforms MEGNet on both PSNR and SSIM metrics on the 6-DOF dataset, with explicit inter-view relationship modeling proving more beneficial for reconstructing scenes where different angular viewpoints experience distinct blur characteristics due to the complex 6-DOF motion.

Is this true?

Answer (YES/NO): YES